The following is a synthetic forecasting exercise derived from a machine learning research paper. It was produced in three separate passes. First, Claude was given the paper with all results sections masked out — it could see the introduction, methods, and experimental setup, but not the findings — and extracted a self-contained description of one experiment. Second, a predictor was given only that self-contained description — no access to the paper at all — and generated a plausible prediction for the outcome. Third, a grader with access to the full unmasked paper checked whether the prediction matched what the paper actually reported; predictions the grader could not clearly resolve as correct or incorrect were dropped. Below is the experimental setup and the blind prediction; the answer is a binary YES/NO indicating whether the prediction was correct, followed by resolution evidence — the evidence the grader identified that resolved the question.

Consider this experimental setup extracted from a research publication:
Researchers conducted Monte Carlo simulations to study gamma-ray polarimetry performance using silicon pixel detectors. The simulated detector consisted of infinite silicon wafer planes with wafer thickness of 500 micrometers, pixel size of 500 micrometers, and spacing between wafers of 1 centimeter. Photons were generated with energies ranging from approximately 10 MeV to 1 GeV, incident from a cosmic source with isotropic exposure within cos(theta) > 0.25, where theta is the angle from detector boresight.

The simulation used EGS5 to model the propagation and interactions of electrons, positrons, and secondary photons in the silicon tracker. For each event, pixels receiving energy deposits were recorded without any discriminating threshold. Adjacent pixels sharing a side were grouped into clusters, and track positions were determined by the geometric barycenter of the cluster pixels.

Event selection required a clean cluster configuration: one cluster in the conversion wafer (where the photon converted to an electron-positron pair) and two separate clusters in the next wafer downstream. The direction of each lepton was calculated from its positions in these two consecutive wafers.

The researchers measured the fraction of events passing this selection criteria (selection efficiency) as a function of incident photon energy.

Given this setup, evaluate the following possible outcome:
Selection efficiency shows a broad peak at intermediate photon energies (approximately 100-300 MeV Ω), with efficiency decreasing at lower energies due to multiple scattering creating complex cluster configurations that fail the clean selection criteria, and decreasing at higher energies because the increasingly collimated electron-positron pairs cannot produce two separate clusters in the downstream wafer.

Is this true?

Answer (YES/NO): NO